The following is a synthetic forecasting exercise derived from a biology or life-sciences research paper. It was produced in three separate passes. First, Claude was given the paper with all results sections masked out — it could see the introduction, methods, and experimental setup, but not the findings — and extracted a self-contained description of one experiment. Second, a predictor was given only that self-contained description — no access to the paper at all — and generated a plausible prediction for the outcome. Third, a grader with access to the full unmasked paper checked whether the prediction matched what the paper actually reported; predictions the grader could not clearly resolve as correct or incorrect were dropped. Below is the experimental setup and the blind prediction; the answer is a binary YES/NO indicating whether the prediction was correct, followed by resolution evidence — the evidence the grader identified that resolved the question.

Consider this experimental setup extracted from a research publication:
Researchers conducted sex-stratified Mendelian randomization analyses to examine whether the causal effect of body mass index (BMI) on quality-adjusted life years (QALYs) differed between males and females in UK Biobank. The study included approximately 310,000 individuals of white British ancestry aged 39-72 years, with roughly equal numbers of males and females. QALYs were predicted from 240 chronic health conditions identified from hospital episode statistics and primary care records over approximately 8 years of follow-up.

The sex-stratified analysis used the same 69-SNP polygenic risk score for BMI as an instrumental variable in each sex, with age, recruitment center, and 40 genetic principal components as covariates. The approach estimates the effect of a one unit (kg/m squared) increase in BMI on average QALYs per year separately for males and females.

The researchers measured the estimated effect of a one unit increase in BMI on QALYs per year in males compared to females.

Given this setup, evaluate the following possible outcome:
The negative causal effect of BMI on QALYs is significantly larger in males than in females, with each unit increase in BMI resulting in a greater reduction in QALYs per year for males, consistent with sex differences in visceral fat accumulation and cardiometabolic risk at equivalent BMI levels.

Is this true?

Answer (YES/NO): NO